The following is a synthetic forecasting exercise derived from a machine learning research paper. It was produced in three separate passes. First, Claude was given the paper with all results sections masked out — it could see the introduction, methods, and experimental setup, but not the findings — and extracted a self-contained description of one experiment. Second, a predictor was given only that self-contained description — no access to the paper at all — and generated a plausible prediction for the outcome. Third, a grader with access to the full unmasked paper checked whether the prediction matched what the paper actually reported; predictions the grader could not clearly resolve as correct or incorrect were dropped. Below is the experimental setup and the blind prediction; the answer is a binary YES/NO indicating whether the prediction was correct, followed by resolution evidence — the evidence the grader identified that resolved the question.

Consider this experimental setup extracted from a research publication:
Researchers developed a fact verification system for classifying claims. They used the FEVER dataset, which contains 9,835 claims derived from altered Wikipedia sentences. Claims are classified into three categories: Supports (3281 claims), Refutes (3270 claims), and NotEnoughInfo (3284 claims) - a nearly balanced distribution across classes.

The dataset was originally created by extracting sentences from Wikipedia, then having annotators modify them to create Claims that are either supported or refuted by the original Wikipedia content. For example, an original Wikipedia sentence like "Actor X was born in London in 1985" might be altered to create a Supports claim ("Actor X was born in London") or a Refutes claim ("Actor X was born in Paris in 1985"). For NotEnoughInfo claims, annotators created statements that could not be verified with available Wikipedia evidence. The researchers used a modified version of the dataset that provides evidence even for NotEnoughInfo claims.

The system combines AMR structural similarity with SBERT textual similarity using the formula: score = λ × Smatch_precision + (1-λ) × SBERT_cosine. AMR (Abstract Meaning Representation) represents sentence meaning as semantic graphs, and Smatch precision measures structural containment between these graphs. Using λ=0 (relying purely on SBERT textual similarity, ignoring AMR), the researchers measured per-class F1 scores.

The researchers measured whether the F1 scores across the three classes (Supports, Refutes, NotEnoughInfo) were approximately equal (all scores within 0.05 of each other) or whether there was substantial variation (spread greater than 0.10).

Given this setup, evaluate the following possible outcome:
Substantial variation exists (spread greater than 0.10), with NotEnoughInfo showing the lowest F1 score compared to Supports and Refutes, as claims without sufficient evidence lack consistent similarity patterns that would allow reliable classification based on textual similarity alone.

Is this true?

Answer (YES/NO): NO